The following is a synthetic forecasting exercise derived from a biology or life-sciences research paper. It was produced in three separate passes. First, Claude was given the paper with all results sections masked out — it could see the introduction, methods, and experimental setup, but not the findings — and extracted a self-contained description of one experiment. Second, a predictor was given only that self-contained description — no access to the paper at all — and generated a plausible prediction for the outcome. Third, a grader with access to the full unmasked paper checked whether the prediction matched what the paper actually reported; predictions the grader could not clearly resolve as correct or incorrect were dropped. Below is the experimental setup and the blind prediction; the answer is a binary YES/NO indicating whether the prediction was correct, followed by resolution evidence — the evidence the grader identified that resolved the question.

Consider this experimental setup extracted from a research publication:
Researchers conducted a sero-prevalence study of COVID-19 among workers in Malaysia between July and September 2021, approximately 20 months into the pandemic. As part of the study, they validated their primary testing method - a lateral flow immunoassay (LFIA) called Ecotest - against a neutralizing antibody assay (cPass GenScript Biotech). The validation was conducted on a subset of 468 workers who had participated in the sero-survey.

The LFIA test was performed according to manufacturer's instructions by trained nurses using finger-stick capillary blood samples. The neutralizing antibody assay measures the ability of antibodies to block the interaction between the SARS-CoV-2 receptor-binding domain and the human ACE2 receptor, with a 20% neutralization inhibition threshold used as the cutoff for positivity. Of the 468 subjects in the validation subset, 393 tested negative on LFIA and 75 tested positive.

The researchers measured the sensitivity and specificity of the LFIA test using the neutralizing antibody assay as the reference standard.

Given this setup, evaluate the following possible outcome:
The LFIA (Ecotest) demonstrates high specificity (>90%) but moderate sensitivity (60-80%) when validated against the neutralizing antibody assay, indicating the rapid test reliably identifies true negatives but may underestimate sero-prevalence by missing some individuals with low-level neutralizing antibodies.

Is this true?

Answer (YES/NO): NO